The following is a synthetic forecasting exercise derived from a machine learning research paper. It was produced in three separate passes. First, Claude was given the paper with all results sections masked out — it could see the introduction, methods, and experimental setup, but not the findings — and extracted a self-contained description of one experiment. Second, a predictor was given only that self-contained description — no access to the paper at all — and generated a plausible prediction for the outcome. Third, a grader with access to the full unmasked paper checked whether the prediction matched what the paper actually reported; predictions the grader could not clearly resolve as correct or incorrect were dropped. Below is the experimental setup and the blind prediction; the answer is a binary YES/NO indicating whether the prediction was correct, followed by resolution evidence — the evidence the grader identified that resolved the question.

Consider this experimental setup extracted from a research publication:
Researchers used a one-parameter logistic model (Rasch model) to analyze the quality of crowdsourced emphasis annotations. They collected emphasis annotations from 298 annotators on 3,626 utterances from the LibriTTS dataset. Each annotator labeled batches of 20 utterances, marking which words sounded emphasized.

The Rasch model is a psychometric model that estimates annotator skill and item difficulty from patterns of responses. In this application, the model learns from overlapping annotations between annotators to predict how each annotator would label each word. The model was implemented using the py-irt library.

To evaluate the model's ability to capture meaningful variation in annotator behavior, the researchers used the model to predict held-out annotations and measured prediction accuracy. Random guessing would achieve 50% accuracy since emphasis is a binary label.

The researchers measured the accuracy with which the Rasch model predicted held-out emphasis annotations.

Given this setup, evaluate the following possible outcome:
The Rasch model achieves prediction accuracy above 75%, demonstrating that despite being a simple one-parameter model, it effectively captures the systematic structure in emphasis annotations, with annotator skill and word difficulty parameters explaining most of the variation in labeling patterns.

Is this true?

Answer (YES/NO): YES